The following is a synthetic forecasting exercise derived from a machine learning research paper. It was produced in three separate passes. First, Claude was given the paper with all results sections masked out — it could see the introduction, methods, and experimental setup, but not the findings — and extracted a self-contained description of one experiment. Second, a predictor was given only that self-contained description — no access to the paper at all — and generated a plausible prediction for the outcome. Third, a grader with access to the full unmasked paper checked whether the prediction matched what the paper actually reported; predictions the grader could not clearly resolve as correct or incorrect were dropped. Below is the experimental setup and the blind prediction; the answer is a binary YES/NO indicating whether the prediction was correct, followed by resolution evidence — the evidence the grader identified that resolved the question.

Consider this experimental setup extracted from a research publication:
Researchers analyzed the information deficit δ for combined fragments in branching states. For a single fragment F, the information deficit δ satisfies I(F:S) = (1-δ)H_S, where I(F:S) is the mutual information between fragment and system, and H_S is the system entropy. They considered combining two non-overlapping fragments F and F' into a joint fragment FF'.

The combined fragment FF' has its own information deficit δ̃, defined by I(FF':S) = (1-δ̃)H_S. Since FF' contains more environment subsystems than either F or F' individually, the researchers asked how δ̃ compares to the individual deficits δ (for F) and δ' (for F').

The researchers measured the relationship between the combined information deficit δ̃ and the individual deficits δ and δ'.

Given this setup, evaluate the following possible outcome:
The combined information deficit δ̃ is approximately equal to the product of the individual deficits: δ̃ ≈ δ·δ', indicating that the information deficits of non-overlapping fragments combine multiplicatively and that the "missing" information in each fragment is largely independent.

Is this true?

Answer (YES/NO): NO